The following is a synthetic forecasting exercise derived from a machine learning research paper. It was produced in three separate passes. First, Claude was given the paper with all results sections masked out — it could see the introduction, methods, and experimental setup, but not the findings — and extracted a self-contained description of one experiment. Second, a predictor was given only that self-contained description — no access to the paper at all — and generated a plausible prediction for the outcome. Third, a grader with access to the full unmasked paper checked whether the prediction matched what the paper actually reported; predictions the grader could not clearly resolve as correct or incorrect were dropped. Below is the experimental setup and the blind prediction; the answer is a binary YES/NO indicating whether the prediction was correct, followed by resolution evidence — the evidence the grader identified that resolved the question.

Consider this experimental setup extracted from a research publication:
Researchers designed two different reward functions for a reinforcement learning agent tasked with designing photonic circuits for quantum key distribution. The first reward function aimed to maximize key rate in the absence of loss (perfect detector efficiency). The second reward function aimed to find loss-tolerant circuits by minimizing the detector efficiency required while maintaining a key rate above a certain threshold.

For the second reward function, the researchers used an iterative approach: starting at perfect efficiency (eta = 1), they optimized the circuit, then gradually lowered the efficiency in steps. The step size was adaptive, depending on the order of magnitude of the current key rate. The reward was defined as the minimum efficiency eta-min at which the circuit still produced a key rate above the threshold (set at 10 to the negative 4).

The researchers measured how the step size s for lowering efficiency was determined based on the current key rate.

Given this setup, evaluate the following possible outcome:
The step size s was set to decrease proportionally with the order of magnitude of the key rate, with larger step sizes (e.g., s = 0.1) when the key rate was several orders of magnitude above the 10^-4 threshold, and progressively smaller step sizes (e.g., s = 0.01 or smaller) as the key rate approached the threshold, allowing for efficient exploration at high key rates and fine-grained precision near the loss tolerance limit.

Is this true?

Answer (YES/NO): NO